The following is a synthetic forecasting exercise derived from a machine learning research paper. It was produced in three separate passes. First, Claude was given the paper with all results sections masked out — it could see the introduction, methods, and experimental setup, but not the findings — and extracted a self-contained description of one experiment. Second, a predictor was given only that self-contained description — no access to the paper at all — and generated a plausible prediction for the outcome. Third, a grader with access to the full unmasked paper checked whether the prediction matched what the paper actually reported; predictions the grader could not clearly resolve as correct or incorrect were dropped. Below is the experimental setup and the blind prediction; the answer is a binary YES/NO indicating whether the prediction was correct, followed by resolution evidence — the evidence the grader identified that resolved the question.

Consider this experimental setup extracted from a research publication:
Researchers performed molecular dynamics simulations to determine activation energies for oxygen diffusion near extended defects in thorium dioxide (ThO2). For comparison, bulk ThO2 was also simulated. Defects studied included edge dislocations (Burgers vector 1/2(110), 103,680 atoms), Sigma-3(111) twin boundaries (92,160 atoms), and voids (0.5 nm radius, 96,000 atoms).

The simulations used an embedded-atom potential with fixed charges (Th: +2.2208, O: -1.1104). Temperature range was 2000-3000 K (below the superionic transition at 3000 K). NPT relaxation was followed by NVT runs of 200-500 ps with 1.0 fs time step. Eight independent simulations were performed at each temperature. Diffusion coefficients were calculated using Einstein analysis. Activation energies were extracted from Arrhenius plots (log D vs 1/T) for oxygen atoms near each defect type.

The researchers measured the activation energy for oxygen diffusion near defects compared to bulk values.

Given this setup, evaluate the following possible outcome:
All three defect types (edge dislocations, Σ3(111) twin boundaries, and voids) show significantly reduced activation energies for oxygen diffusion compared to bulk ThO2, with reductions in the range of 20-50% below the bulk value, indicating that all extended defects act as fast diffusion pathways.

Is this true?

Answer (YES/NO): NO